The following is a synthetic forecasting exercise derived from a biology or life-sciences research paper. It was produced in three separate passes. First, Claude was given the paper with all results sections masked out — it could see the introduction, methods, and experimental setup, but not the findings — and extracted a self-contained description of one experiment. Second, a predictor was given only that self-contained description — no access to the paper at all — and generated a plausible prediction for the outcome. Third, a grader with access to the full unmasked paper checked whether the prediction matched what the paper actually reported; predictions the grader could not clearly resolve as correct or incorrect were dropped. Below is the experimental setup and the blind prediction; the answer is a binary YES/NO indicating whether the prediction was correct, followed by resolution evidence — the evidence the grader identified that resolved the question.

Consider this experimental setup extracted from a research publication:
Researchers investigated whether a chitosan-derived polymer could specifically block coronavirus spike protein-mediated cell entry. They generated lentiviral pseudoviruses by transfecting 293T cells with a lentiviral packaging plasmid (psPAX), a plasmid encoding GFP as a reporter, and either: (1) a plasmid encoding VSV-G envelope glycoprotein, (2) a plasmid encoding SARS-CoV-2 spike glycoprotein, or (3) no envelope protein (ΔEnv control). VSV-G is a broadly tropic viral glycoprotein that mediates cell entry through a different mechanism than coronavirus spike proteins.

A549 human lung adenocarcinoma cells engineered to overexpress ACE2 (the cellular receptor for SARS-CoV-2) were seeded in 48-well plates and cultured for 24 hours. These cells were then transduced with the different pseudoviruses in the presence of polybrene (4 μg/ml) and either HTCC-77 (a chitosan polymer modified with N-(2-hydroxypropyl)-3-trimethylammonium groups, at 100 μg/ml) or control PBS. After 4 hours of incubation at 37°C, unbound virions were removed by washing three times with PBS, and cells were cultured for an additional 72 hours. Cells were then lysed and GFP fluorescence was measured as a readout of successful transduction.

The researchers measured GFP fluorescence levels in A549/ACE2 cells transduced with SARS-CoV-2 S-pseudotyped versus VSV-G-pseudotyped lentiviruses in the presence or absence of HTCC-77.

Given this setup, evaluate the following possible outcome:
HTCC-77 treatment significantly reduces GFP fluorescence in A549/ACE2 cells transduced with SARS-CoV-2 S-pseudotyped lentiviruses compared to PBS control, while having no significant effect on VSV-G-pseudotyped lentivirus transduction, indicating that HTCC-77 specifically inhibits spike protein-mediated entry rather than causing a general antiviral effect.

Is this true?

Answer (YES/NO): YES